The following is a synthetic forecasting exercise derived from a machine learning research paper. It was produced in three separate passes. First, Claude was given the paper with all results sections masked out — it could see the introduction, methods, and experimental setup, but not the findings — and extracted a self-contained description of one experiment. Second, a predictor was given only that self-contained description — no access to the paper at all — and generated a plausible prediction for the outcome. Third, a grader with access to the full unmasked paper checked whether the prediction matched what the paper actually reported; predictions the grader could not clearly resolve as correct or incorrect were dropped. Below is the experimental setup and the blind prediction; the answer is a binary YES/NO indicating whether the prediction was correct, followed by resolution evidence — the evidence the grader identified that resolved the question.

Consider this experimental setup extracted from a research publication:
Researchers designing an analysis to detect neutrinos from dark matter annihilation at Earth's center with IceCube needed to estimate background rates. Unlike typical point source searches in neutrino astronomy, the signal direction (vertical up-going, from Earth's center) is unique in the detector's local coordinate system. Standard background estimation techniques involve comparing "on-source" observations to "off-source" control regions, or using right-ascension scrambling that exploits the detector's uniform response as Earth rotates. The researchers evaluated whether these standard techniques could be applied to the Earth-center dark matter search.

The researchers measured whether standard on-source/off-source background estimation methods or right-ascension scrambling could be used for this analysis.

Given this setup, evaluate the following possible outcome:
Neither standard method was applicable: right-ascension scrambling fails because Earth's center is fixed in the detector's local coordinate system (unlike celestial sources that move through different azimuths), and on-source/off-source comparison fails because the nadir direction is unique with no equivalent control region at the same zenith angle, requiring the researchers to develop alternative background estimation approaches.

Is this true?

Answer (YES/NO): YES